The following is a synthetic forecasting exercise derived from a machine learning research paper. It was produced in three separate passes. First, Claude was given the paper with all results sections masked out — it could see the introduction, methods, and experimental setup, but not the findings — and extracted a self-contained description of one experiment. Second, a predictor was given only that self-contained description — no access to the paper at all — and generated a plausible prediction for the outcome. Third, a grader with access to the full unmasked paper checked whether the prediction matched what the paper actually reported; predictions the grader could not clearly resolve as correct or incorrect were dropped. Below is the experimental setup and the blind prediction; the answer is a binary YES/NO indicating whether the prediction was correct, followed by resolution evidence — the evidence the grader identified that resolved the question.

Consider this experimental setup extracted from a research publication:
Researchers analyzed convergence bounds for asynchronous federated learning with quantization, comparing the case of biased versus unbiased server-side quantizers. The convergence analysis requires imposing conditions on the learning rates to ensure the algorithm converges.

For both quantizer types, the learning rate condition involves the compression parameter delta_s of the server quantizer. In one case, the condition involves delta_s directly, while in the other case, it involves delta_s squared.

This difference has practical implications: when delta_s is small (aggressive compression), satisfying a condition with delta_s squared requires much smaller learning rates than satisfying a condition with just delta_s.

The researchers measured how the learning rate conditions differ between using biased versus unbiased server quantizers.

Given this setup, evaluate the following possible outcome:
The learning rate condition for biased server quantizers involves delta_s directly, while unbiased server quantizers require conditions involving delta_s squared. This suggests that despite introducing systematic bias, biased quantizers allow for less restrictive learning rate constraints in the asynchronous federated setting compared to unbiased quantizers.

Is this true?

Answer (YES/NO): NO